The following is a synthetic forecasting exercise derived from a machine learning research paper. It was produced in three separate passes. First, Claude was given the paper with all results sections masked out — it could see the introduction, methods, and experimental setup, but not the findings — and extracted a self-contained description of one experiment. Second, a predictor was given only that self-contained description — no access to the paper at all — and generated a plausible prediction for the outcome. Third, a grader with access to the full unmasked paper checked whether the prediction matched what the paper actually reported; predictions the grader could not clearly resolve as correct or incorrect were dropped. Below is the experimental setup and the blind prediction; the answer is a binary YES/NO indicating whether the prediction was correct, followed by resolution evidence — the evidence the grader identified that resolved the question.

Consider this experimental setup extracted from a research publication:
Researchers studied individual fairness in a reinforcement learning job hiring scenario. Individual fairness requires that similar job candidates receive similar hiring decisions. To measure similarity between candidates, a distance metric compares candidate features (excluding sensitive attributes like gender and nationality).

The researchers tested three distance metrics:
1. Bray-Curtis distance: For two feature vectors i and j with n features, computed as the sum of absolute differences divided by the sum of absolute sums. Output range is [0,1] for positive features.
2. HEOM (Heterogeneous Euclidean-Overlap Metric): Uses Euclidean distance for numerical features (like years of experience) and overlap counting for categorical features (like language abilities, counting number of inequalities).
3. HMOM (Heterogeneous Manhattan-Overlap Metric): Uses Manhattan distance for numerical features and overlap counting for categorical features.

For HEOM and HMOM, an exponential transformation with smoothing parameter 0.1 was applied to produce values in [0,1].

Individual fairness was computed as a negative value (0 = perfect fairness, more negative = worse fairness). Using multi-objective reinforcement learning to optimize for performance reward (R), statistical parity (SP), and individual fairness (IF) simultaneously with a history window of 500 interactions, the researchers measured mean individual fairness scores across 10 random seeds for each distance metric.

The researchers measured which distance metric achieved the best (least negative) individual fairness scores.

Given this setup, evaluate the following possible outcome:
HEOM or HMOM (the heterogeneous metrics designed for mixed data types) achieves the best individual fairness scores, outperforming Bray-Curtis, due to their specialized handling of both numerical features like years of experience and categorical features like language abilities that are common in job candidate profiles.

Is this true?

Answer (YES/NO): YES